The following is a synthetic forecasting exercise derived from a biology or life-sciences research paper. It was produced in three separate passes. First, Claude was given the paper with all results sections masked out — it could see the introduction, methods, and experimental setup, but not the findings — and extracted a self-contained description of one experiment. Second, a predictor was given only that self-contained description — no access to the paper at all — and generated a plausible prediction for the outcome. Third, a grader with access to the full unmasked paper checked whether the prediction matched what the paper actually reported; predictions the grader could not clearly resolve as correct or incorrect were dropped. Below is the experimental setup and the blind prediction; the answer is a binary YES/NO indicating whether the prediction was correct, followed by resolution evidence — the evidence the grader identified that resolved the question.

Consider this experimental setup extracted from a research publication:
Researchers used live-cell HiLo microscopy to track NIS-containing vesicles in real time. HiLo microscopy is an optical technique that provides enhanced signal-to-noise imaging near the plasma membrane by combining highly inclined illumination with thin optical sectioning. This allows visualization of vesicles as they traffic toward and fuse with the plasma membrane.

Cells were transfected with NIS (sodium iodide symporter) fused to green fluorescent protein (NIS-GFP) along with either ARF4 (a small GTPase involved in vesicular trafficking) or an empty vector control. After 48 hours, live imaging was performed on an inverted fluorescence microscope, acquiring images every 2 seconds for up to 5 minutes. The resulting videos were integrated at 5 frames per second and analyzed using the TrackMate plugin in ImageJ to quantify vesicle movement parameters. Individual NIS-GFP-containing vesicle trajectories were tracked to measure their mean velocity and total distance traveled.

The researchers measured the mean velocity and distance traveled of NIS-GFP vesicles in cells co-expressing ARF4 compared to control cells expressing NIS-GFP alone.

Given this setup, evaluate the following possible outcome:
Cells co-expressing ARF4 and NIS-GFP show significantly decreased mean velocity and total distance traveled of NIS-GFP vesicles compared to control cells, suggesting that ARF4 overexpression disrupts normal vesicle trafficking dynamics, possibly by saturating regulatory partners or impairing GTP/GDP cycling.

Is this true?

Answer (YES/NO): NO